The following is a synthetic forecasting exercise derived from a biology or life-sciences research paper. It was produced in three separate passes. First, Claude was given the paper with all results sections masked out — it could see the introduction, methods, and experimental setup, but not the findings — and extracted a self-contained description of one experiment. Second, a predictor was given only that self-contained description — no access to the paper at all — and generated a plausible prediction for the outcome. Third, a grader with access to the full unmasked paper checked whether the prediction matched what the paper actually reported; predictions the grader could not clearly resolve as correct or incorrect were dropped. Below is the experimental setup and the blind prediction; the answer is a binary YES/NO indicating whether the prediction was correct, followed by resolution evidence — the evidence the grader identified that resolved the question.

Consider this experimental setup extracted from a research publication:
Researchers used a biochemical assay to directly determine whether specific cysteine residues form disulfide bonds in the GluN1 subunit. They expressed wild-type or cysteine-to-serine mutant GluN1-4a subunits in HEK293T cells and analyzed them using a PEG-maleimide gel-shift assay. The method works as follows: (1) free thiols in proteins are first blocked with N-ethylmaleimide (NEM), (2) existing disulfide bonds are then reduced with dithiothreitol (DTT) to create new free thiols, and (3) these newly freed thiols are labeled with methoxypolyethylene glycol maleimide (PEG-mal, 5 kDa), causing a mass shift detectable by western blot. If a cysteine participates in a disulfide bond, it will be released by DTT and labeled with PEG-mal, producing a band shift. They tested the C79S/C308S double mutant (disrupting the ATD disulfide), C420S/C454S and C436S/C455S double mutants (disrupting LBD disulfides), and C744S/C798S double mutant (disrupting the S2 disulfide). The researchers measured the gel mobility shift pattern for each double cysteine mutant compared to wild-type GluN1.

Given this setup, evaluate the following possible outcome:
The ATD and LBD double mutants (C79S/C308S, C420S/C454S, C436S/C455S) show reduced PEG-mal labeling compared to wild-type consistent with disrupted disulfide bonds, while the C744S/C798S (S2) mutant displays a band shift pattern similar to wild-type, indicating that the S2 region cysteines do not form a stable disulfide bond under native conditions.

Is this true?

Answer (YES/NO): NO